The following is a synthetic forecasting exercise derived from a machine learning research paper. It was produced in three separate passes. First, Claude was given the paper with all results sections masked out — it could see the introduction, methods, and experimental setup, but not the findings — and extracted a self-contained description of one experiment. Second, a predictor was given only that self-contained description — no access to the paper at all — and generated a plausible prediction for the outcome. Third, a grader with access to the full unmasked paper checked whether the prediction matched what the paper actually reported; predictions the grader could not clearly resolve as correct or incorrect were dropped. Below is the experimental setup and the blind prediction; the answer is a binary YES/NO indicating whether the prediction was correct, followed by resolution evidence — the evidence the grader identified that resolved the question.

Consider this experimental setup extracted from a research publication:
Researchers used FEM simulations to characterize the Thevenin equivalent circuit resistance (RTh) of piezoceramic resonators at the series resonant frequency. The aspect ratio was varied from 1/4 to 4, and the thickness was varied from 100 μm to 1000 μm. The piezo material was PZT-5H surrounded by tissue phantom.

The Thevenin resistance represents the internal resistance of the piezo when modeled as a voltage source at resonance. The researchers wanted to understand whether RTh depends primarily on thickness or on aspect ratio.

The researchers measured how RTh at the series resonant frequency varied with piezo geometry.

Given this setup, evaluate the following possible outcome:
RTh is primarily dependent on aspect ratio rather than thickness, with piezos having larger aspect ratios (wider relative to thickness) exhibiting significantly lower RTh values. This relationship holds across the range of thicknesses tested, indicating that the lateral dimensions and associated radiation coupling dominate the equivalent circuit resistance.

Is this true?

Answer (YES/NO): YES